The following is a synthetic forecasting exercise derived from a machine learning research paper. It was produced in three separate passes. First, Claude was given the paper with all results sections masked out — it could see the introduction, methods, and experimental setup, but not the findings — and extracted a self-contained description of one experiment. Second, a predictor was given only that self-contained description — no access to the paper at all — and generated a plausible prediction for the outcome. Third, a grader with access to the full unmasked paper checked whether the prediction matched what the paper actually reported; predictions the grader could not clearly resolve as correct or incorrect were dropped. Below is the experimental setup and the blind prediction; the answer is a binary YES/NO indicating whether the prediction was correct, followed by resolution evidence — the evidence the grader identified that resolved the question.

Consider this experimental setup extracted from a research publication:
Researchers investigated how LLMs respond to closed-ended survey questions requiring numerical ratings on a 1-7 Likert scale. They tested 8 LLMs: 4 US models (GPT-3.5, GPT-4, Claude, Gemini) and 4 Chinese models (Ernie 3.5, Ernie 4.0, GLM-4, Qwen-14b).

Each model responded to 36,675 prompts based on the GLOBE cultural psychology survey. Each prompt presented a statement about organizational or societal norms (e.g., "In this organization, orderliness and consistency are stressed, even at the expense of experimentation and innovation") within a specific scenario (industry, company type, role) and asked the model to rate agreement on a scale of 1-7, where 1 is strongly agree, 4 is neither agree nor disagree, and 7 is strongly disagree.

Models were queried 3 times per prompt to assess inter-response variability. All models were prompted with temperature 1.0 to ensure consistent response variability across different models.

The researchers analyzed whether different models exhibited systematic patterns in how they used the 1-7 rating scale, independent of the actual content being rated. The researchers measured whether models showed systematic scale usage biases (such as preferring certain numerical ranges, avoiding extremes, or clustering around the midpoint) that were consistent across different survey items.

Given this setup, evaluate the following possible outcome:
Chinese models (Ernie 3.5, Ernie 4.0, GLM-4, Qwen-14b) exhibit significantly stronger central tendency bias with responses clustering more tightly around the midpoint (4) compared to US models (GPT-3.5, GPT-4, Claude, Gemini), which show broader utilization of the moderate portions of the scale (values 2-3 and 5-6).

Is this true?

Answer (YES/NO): NO